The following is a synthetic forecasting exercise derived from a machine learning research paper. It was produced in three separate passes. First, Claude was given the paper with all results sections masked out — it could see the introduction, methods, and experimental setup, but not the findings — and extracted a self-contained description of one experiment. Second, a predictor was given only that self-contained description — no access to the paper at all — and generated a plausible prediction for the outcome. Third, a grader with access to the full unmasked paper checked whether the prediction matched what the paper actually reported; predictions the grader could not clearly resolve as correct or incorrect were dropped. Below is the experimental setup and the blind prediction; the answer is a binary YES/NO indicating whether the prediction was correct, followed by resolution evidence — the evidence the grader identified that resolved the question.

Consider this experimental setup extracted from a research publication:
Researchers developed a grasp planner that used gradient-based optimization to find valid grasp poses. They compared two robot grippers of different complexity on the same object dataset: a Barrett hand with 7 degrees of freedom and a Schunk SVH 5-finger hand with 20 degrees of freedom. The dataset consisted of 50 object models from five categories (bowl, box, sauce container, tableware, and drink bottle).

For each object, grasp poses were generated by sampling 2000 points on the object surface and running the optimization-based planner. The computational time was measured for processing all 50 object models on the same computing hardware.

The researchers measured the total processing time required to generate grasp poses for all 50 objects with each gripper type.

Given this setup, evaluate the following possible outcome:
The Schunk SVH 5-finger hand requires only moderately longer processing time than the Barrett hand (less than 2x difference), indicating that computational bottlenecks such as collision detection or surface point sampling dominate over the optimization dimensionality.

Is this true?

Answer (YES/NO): YES